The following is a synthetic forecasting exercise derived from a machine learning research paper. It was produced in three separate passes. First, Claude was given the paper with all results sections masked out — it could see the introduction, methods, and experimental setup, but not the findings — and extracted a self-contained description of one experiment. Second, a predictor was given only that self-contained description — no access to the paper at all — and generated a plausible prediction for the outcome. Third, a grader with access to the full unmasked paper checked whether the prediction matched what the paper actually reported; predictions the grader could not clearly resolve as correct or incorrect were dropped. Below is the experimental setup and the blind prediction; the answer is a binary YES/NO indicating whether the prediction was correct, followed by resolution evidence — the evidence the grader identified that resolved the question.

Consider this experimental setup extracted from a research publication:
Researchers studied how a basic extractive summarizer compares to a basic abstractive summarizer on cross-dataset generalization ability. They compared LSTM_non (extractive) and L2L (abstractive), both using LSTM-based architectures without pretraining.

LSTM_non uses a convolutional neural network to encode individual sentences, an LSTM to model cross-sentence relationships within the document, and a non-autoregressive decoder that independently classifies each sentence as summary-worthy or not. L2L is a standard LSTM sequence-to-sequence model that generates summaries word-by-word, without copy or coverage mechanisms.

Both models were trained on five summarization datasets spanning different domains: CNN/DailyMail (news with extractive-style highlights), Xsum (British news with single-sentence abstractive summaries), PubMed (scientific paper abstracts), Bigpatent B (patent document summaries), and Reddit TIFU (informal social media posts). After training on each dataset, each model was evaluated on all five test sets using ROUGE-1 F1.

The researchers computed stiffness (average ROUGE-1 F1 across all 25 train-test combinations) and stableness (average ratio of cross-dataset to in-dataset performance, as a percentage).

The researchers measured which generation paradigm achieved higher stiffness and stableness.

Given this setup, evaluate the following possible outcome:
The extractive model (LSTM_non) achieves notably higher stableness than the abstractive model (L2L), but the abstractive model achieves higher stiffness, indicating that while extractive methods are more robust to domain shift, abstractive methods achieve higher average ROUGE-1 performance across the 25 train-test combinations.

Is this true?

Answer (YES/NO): NO